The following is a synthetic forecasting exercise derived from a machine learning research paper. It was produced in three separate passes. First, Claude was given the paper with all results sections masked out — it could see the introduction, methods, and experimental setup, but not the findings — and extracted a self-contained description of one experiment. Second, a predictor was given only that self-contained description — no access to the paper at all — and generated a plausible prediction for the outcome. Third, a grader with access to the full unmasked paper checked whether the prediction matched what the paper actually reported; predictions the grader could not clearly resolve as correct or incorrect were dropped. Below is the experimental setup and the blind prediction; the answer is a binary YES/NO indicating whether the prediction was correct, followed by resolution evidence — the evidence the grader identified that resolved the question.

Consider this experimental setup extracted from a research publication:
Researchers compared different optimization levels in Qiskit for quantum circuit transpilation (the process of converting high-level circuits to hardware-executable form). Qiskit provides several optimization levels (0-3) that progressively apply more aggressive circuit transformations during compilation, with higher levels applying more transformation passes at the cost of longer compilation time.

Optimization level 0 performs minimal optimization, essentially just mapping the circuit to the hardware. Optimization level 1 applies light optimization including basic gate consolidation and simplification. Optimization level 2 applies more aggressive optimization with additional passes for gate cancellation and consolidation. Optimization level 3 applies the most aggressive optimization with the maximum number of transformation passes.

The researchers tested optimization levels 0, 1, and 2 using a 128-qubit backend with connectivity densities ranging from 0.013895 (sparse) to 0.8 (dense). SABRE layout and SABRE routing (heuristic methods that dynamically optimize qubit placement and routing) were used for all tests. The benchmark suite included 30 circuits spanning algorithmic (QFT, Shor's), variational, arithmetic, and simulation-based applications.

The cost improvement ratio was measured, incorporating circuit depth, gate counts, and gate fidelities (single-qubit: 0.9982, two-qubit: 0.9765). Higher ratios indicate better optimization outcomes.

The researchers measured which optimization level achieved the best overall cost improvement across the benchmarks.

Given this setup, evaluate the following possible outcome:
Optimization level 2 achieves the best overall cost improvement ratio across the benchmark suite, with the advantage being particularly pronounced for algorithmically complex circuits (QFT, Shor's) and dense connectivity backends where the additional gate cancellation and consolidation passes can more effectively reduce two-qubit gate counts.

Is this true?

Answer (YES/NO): NO